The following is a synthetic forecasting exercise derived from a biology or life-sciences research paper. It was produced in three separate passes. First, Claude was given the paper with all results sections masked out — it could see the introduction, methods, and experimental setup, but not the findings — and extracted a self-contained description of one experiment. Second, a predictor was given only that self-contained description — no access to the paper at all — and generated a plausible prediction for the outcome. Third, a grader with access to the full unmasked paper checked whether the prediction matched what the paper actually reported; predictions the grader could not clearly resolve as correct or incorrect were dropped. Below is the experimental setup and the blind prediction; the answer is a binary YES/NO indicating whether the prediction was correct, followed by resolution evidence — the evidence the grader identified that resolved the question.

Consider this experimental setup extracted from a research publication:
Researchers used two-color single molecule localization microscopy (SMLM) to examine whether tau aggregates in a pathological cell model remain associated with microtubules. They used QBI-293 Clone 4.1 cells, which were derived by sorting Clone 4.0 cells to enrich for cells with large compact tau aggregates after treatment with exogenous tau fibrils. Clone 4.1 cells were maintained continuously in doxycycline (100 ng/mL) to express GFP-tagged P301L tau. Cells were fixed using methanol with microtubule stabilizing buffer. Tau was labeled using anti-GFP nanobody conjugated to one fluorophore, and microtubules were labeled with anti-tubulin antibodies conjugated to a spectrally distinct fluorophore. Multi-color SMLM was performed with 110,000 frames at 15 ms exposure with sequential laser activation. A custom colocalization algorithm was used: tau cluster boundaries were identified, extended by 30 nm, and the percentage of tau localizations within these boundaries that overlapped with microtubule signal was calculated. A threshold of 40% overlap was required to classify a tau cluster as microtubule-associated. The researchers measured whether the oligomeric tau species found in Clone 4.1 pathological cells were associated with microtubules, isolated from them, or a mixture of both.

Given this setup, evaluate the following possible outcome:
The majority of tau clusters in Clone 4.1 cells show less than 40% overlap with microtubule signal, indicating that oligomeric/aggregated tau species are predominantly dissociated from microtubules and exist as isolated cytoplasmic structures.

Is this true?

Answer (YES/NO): YES